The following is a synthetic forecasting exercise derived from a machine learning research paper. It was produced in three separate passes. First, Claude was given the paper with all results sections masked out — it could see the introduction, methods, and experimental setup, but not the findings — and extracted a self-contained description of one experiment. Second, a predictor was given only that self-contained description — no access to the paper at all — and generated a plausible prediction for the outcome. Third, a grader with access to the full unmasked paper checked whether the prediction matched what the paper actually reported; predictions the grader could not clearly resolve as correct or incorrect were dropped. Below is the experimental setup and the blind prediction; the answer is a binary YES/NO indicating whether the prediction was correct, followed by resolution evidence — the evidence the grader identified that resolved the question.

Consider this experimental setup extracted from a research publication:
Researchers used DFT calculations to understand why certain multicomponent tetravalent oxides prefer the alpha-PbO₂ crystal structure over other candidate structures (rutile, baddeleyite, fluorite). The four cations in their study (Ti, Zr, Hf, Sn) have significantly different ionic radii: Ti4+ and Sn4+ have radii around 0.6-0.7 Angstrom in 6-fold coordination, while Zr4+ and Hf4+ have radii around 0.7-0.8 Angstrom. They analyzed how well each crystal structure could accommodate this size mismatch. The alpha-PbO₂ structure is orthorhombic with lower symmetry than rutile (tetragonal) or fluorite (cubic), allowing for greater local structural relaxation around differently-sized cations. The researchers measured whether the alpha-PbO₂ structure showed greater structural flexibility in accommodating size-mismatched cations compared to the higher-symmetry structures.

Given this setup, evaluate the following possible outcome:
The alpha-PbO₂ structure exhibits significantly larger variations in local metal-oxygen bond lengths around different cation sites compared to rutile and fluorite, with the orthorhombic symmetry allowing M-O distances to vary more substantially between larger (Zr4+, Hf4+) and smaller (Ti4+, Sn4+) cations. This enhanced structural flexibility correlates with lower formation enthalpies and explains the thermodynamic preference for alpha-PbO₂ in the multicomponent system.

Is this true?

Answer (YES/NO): YES